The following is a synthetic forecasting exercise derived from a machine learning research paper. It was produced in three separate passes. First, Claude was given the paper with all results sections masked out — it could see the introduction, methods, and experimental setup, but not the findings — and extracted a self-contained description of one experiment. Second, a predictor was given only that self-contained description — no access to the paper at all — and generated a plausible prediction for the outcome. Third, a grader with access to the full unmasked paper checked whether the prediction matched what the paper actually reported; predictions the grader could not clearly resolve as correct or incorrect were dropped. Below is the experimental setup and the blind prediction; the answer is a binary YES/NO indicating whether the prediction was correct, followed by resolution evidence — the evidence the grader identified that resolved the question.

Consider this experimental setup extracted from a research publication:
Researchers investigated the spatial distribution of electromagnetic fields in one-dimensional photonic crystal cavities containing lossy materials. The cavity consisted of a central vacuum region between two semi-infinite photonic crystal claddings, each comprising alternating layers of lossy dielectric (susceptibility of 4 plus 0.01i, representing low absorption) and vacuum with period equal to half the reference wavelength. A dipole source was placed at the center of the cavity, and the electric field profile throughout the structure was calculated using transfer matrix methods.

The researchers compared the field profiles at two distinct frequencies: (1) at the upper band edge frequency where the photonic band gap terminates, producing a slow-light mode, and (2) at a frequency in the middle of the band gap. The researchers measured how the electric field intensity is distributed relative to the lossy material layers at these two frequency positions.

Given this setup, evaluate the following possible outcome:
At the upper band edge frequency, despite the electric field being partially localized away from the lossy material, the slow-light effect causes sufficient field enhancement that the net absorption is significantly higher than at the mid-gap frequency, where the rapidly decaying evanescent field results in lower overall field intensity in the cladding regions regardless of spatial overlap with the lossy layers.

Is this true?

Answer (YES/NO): NO